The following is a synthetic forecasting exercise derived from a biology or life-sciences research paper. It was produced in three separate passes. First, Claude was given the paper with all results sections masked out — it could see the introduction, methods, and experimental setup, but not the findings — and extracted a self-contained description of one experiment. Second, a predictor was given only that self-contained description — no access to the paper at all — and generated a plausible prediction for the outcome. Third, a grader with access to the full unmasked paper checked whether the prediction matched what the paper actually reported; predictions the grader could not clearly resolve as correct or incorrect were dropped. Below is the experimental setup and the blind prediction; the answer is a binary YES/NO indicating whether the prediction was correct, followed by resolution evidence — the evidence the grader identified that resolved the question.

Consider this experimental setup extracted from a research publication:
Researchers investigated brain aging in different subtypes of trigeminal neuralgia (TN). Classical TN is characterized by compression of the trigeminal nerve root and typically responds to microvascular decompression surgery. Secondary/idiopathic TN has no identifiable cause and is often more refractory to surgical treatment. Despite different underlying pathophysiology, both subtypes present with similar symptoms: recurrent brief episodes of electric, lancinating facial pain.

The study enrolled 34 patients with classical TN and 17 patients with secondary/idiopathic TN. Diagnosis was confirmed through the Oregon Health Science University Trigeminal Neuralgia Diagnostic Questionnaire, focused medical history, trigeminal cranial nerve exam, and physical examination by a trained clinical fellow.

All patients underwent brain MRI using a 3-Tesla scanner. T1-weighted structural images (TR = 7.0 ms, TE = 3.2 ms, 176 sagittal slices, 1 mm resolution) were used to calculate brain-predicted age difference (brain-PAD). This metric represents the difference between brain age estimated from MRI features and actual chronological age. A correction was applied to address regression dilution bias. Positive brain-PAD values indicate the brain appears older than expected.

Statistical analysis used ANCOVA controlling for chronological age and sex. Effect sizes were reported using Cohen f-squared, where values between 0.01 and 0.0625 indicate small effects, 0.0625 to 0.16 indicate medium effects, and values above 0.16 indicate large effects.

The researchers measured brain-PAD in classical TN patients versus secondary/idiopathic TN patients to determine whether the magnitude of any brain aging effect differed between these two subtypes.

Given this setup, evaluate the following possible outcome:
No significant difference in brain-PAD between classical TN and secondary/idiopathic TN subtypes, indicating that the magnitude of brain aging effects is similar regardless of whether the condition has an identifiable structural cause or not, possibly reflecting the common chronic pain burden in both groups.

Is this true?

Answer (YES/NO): NO